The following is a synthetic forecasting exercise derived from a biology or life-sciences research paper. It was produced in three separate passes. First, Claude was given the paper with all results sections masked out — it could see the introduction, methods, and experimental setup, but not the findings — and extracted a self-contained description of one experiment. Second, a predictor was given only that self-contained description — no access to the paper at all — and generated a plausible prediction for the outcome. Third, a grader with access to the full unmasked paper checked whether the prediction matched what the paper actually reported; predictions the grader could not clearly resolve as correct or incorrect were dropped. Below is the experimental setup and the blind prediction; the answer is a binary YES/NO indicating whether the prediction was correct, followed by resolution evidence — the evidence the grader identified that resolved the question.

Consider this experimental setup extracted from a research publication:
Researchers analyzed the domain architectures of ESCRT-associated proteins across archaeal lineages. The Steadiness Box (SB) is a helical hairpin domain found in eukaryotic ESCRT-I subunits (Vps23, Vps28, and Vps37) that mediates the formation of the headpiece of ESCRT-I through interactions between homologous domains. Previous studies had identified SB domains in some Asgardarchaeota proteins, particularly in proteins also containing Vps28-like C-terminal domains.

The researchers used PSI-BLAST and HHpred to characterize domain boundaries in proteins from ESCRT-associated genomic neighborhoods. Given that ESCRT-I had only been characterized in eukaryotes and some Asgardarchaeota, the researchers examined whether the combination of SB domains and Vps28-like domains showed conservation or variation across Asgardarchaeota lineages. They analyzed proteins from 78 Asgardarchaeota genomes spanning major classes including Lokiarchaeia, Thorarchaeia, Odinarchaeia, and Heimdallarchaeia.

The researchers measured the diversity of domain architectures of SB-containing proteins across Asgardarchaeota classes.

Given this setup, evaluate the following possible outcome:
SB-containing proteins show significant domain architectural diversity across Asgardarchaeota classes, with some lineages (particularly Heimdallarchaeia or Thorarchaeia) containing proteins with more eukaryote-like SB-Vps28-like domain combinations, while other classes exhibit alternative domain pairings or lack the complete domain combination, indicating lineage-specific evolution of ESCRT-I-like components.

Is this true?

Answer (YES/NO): NO